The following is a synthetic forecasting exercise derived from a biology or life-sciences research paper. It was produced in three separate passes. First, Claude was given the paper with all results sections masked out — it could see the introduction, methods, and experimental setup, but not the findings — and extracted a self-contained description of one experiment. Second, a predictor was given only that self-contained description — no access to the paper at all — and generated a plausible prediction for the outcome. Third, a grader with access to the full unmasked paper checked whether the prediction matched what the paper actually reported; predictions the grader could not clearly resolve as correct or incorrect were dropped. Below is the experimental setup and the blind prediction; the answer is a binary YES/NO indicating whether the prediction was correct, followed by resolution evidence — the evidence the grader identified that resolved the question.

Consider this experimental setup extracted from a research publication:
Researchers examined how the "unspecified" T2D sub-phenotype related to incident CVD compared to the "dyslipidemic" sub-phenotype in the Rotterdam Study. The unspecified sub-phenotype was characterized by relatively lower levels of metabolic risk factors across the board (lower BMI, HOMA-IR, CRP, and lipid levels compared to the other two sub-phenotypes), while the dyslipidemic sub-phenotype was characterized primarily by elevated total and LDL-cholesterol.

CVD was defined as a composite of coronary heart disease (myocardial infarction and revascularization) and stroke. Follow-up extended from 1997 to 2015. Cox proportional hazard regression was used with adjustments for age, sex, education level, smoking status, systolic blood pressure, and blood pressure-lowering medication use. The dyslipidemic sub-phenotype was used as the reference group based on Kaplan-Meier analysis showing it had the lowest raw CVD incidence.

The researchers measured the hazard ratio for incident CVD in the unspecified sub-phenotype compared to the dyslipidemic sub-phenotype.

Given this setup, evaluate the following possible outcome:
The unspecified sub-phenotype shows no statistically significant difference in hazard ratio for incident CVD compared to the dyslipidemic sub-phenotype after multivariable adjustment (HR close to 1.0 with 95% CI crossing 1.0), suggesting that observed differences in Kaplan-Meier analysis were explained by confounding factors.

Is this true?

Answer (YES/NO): YES